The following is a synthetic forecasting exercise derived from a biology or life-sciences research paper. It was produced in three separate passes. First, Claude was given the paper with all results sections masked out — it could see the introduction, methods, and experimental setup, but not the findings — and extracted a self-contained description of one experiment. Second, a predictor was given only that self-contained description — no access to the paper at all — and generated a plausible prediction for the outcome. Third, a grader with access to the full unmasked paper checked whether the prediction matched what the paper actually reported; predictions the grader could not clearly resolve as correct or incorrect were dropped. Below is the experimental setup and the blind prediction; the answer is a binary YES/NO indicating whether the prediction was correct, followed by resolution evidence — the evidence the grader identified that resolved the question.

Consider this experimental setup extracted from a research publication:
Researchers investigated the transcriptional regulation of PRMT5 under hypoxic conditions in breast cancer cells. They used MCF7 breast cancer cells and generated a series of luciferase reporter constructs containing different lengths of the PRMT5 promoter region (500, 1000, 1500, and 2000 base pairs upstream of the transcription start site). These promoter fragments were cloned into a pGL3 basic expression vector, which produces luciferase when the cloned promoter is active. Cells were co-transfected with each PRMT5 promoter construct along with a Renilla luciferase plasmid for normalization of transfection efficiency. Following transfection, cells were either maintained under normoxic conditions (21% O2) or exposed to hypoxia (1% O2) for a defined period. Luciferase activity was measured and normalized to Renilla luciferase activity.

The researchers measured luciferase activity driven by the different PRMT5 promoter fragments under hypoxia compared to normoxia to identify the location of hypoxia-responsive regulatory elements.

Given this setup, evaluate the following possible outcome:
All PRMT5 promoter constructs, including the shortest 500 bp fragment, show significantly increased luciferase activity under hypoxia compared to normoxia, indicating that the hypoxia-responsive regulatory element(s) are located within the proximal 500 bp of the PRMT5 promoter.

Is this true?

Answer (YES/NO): NO